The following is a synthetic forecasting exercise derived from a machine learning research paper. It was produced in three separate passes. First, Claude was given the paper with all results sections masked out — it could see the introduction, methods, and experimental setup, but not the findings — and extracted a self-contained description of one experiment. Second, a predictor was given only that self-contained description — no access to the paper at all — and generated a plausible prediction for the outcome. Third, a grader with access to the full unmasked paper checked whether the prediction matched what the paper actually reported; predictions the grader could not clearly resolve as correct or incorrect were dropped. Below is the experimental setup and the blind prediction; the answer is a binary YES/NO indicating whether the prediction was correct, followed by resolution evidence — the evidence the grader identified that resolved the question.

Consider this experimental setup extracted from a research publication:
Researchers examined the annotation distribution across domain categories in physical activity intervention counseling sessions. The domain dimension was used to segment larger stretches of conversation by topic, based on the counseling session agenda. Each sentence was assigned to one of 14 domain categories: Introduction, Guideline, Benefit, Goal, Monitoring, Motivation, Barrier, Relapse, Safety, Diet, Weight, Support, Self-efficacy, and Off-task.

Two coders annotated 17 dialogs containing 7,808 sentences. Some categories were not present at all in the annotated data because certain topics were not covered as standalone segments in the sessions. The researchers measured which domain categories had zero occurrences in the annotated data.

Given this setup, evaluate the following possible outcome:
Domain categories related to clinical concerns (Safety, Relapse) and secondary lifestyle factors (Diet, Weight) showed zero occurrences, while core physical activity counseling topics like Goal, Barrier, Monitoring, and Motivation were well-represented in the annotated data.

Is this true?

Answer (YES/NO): NO